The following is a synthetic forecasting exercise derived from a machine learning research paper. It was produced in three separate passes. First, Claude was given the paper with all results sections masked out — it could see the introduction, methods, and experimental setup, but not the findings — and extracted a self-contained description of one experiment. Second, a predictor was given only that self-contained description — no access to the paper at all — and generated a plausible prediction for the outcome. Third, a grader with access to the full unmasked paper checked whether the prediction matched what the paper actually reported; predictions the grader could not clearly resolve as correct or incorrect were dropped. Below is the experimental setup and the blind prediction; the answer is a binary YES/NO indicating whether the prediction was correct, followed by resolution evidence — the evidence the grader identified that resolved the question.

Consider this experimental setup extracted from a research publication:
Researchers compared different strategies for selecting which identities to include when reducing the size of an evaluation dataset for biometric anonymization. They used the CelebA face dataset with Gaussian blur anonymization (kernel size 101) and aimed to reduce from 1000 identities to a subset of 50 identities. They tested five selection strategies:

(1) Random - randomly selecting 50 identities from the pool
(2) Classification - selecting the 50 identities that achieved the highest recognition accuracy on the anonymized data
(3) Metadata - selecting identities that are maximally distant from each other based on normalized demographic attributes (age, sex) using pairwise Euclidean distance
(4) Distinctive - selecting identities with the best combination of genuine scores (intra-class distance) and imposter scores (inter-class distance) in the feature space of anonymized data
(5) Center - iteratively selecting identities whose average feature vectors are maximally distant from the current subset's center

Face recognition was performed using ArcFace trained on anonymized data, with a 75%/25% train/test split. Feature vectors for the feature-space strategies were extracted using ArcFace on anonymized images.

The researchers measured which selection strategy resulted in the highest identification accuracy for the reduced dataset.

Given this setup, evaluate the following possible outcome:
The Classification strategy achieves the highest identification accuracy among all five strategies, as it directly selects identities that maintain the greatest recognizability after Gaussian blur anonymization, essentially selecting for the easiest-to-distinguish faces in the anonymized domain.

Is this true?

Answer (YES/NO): NO